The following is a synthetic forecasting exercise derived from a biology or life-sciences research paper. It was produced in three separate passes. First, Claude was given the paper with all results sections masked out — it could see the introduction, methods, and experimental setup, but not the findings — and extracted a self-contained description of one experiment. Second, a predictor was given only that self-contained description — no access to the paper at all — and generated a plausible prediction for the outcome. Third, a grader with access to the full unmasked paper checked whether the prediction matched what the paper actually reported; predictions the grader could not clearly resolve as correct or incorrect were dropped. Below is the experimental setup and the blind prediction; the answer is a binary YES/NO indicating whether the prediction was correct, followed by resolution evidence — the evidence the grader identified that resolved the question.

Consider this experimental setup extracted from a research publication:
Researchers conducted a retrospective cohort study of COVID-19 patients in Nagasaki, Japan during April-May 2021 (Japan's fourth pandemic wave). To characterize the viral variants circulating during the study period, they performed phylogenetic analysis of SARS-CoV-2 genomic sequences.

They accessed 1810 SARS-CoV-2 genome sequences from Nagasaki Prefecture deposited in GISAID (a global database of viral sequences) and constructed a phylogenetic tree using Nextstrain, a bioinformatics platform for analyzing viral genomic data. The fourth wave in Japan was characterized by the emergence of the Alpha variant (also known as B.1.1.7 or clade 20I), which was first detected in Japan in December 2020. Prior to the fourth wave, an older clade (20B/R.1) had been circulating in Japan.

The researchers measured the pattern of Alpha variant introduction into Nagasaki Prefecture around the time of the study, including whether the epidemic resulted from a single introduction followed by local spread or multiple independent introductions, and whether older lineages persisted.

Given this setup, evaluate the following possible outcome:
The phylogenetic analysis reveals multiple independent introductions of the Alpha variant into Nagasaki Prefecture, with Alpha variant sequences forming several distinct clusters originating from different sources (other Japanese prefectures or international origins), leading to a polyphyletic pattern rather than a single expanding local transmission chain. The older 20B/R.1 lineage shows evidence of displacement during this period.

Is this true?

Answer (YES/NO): YES